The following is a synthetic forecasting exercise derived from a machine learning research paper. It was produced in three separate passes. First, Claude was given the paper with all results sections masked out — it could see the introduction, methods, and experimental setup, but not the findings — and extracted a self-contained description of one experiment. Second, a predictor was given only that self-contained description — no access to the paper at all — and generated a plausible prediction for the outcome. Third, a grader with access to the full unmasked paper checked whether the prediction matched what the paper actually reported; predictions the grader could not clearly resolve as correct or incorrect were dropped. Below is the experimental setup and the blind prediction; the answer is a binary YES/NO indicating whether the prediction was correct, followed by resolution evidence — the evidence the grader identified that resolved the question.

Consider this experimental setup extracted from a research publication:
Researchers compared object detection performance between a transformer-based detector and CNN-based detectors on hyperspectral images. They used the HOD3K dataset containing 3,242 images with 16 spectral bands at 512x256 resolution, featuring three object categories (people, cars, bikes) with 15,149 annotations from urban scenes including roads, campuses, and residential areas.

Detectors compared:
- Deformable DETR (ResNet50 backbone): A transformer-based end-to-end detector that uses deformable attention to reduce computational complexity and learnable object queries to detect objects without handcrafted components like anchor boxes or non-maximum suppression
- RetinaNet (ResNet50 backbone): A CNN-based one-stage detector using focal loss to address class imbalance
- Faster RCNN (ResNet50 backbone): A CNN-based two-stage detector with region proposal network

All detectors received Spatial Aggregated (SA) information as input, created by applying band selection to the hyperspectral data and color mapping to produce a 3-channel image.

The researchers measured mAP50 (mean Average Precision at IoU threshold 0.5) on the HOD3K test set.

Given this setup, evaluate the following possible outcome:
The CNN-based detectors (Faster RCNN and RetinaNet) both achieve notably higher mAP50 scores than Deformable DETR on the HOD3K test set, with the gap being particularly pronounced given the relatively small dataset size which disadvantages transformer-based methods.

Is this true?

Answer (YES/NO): YES